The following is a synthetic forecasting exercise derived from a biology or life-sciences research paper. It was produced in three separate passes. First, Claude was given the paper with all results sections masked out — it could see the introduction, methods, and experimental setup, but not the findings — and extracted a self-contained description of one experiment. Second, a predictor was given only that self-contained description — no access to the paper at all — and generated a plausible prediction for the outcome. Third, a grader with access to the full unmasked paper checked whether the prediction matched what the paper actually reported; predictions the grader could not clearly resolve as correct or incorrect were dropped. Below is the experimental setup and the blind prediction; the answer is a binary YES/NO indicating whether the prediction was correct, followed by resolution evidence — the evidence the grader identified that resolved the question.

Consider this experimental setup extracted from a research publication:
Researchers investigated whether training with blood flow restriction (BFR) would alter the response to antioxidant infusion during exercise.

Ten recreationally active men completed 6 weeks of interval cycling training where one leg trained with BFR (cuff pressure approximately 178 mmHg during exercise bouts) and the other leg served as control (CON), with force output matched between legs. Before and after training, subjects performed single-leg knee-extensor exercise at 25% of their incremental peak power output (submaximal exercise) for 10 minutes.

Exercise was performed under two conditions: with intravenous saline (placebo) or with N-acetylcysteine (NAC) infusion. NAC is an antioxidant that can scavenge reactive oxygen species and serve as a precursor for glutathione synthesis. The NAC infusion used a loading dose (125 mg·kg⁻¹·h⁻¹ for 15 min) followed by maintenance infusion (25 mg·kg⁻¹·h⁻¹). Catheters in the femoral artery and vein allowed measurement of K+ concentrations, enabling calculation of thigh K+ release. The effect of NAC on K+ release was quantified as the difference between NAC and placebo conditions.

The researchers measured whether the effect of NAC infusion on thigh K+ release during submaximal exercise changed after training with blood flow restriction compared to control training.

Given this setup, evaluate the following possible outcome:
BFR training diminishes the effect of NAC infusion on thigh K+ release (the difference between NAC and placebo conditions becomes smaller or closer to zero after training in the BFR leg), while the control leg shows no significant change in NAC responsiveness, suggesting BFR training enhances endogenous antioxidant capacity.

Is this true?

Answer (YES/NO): NO